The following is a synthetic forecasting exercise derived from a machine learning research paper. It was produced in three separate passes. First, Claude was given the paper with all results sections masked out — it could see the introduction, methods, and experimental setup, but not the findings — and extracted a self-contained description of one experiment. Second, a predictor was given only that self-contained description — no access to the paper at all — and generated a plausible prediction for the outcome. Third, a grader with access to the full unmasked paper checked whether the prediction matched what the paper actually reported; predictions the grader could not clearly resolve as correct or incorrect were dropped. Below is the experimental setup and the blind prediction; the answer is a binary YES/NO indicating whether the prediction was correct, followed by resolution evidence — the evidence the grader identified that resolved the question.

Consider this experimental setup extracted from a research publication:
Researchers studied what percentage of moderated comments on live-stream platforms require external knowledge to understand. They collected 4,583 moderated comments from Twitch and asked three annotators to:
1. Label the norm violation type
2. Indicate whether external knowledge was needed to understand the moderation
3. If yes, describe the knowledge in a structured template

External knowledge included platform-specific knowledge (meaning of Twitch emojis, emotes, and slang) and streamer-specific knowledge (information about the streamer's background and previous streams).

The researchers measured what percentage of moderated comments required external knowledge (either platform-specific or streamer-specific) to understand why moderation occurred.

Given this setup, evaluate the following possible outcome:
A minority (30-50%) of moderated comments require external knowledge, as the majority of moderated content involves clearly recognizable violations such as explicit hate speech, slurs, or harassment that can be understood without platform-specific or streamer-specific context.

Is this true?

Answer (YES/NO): NO